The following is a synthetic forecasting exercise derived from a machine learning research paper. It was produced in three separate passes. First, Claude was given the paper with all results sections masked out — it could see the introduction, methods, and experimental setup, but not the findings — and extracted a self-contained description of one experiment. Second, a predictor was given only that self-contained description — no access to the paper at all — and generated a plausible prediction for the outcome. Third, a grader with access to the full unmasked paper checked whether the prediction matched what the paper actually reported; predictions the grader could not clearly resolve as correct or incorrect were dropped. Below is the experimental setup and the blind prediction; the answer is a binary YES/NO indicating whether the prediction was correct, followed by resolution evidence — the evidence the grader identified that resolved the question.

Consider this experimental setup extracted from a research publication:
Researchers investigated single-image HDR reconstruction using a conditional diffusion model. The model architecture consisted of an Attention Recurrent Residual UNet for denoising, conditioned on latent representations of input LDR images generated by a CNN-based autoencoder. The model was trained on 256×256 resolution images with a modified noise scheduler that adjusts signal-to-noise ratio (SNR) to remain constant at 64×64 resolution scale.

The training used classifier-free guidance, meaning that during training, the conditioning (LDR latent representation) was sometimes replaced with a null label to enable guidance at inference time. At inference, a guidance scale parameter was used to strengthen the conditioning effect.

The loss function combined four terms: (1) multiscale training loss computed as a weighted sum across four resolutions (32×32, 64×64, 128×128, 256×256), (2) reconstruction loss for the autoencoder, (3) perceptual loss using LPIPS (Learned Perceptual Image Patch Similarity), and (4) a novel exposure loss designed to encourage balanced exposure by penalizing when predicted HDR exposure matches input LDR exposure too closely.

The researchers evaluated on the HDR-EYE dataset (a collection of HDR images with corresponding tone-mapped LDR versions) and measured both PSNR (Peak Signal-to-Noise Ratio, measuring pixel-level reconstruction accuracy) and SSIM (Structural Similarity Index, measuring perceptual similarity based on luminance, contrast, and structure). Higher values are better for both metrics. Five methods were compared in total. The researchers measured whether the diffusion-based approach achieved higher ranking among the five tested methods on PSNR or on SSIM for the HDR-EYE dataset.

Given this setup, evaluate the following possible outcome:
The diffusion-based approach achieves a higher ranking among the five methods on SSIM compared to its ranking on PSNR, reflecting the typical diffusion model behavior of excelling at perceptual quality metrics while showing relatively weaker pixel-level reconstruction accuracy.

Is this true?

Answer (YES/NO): YES